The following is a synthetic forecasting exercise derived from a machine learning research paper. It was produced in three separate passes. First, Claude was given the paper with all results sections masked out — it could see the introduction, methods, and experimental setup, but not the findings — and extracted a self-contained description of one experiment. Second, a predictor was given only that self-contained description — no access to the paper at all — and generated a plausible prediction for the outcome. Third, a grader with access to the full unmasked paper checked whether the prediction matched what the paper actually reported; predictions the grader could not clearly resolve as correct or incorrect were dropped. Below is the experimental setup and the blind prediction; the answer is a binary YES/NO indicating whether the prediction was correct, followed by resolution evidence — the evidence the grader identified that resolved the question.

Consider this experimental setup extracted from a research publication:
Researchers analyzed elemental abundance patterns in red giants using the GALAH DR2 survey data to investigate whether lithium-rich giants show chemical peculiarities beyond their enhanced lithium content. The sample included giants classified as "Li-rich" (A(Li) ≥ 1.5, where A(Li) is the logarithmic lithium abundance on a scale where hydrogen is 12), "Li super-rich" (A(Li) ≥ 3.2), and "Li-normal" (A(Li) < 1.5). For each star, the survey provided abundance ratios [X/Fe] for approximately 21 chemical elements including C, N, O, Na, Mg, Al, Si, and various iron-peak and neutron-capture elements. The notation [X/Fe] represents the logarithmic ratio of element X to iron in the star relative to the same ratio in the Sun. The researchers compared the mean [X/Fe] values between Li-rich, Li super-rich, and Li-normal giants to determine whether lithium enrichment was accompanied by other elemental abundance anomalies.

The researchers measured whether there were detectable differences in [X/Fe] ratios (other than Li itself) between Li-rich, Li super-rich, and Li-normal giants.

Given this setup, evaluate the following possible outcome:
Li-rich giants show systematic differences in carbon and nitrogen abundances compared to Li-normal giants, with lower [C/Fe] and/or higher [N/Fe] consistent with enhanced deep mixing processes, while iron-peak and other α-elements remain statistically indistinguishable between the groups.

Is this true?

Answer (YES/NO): NO